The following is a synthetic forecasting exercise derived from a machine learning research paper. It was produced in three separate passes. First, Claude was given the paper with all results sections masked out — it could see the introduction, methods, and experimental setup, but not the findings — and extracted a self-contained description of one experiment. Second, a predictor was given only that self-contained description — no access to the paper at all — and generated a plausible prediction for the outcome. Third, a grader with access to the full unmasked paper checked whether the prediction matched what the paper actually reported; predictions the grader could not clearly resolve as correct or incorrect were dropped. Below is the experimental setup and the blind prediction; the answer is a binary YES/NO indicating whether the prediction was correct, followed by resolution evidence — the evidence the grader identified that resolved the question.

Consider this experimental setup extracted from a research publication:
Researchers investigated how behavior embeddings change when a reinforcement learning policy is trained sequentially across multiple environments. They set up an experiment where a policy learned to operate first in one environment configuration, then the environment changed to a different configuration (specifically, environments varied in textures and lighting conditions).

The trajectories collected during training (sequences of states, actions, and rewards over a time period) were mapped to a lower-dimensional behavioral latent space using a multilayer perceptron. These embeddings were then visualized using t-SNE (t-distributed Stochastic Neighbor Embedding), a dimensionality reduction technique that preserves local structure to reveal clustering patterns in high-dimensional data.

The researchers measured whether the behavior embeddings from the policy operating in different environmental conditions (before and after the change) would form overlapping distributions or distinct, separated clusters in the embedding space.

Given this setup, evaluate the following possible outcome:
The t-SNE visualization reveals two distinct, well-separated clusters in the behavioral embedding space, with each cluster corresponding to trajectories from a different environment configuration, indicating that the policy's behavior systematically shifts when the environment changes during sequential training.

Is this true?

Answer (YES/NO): YES